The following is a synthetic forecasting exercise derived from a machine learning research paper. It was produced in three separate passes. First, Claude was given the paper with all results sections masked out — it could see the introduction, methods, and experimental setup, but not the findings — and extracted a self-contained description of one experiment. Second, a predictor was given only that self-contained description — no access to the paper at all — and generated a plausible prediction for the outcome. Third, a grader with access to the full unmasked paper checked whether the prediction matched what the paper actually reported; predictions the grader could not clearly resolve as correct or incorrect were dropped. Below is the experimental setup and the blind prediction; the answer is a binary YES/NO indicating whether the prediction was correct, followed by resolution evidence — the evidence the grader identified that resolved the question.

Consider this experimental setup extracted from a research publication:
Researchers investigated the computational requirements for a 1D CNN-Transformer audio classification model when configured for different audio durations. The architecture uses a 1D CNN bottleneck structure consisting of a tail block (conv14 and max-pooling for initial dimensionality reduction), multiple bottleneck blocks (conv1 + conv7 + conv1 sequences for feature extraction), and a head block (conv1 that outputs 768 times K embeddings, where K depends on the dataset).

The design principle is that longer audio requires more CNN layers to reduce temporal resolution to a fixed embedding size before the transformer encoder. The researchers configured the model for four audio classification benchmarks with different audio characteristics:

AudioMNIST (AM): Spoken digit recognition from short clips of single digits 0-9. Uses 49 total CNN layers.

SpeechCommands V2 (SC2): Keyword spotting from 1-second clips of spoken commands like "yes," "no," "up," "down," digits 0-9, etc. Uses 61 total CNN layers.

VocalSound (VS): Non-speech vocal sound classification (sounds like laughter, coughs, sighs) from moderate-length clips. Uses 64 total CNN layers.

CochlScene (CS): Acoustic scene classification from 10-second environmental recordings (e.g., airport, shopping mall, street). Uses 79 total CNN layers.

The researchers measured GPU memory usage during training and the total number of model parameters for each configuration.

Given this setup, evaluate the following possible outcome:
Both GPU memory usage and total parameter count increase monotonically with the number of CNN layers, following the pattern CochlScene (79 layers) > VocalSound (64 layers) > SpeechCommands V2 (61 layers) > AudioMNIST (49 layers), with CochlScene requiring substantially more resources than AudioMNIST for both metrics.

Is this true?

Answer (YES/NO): NO